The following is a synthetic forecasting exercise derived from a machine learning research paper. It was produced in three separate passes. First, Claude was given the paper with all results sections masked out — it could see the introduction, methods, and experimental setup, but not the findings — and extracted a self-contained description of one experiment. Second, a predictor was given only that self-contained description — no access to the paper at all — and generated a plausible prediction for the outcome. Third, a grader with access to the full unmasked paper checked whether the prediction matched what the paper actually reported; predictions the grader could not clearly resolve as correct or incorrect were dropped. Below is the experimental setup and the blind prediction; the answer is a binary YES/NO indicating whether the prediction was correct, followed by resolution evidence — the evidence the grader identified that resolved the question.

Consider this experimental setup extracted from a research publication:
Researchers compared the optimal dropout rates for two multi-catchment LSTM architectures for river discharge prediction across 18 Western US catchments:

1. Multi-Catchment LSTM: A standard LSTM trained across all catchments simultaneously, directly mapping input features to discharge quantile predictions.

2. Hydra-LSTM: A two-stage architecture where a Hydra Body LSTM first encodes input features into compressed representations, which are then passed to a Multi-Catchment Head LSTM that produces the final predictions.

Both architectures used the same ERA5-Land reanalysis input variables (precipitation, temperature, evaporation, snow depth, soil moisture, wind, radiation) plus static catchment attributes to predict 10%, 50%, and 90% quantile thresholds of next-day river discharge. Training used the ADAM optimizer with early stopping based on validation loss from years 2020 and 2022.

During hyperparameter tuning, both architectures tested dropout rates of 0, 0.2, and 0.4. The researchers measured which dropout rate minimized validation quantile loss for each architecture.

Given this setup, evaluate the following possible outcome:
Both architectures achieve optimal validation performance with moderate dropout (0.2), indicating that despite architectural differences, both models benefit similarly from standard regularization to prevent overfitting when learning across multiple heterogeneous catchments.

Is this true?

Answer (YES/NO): NO